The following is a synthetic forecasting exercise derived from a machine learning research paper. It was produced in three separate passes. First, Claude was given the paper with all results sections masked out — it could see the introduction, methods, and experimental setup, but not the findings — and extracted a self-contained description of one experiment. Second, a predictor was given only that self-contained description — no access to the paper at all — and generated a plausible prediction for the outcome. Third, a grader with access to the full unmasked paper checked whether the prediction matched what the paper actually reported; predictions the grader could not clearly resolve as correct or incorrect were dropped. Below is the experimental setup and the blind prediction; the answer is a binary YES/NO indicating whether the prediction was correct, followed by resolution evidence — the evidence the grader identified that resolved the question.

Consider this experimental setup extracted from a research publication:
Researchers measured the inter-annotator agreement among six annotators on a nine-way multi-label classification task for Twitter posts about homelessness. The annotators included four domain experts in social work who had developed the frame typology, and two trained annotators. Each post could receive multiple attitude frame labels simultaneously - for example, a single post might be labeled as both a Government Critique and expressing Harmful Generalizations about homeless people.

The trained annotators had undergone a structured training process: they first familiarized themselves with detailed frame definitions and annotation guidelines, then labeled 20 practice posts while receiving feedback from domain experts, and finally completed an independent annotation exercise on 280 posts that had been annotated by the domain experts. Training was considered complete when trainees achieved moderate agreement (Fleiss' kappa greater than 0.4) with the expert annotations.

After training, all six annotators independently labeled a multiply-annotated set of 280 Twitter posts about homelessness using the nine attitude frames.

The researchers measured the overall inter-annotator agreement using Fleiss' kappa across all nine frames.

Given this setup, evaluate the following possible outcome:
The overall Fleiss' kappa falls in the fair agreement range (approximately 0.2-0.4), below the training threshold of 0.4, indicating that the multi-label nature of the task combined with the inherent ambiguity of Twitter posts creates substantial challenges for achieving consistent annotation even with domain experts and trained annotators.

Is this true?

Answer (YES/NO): NO